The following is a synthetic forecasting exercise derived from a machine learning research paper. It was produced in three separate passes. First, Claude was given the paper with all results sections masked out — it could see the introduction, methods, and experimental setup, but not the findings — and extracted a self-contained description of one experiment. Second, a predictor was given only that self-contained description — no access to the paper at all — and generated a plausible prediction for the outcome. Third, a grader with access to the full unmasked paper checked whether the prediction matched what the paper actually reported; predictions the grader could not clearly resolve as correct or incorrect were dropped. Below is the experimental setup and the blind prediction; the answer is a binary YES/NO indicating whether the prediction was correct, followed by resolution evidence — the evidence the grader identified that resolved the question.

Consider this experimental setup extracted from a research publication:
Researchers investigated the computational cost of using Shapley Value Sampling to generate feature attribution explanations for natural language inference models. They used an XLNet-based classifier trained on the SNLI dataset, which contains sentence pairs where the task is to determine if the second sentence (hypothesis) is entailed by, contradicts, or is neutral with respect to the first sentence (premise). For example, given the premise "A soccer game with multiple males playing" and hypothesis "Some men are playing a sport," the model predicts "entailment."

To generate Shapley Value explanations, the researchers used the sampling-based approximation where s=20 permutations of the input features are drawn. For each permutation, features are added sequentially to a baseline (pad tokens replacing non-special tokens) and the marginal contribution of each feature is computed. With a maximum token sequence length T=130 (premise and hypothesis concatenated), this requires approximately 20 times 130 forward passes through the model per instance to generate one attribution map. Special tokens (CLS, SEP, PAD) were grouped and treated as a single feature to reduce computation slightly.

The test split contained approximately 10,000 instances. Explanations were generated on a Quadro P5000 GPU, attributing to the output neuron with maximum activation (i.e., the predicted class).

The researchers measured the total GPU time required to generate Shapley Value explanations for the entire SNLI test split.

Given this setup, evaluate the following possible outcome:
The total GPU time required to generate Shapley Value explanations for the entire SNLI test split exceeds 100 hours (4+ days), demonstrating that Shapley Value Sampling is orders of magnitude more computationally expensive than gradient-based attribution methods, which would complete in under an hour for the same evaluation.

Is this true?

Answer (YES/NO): NO